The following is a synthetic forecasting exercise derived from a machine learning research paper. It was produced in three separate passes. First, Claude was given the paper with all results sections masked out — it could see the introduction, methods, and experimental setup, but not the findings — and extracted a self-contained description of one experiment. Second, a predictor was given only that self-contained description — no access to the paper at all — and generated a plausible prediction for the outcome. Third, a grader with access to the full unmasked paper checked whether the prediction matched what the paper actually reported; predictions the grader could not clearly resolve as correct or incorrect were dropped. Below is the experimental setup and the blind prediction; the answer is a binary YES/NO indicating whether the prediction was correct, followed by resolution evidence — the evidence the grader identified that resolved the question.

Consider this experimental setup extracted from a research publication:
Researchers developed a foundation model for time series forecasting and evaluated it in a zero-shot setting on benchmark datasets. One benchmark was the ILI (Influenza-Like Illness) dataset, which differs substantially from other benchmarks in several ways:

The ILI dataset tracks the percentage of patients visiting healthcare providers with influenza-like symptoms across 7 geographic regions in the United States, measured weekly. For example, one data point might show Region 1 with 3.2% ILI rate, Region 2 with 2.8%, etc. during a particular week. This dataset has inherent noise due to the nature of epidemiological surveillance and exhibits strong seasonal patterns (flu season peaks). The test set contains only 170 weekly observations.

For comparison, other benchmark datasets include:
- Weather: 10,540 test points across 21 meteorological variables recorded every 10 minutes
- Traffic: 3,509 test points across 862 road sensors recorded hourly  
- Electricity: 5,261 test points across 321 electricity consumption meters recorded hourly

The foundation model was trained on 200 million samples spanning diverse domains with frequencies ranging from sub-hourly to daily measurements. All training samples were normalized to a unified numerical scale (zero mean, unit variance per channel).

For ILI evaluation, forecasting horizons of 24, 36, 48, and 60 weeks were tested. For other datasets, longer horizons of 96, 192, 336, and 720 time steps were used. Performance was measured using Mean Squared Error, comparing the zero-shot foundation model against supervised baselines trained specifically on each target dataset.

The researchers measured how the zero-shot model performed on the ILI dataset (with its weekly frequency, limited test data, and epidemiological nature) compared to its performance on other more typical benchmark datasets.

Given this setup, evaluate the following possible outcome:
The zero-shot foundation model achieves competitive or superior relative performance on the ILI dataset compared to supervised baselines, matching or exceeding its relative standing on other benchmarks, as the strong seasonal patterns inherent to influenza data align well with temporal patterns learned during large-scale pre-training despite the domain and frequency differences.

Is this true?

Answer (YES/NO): YES